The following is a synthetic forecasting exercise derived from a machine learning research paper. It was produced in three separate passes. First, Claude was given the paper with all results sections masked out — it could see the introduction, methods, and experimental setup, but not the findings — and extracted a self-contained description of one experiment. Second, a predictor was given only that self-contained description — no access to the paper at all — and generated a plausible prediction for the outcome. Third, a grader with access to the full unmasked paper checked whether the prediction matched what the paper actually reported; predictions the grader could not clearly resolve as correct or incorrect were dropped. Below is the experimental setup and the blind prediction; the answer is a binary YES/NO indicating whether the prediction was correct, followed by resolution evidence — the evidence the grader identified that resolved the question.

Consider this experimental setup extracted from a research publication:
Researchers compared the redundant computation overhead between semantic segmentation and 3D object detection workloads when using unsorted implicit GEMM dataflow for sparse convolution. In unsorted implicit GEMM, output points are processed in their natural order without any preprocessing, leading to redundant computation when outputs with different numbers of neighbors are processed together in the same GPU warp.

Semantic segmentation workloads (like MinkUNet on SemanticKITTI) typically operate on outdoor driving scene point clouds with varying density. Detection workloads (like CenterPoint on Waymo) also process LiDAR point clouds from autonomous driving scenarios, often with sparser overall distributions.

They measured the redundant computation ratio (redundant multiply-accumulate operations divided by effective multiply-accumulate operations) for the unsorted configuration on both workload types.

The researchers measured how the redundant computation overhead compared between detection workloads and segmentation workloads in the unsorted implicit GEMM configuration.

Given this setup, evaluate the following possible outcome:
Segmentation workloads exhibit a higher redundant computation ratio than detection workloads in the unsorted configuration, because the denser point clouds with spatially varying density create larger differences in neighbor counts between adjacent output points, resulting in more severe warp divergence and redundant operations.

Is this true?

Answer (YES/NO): YES